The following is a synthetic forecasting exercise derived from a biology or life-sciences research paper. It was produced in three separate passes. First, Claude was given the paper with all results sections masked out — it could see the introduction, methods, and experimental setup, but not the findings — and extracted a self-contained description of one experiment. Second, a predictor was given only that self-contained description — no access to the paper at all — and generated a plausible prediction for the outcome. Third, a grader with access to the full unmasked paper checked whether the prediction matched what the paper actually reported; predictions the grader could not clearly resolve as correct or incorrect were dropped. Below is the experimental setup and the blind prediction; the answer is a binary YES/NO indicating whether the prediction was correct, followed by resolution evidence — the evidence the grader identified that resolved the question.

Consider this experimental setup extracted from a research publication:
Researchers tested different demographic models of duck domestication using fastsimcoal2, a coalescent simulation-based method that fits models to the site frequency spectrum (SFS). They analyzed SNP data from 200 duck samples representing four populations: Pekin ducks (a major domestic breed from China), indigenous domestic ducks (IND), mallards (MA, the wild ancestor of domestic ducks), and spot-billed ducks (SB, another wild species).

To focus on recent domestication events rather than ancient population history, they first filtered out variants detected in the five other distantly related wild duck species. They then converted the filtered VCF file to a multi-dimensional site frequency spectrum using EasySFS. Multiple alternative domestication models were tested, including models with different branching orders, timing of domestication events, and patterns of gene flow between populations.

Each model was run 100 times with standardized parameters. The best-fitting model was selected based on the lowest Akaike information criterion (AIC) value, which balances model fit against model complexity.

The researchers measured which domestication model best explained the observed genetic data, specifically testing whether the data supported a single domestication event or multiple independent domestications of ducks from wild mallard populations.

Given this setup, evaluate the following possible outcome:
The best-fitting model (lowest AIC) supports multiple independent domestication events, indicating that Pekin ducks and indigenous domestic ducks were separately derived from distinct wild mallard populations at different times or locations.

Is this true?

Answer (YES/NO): NO